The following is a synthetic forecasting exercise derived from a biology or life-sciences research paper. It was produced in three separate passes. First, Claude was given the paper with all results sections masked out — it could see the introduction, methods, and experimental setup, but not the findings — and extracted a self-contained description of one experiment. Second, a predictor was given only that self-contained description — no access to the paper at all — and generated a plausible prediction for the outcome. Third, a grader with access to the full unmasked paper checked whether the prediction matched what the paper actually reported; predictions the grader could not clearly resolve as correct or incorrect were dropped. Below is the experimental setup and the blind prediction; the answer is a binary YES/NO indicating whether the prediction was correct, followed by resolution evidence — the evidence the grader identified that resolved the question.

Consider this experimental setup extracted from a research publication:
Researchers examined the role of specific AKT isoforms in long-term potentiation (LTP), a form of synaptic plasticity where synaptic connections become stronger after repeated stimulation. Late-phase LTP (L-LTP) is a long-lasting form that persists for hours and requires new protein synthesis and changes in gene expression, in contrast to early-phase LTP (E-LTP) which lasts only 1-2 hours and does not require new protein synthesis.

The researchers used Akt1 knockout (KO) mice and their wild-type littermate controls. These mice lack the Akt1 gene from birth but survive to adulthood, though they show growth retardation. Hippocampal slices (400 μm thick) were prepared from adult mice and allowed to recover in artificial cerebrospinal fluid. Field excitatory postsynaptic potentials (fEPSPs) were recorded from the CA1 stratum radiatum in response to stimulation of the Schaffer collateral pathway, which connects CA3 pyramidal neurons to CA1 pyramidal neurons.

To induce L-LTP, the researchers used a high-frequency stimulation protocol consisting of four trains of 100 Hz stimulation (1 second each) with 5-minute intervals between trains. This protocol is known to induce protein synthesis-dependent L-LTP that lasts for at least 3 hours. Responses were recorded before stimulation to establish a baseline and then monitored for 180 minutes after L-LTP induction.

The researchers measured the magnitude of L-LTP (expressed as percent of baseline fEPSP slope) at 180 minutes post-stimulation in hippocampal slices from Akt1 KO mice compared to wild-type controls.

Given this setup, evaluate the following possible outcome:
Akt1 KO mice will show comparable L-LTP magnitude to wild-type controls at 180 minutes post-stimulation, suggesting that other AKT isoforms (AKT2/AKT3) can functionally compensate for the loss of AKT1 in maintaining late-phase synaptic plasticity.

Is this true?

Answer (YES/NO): NO